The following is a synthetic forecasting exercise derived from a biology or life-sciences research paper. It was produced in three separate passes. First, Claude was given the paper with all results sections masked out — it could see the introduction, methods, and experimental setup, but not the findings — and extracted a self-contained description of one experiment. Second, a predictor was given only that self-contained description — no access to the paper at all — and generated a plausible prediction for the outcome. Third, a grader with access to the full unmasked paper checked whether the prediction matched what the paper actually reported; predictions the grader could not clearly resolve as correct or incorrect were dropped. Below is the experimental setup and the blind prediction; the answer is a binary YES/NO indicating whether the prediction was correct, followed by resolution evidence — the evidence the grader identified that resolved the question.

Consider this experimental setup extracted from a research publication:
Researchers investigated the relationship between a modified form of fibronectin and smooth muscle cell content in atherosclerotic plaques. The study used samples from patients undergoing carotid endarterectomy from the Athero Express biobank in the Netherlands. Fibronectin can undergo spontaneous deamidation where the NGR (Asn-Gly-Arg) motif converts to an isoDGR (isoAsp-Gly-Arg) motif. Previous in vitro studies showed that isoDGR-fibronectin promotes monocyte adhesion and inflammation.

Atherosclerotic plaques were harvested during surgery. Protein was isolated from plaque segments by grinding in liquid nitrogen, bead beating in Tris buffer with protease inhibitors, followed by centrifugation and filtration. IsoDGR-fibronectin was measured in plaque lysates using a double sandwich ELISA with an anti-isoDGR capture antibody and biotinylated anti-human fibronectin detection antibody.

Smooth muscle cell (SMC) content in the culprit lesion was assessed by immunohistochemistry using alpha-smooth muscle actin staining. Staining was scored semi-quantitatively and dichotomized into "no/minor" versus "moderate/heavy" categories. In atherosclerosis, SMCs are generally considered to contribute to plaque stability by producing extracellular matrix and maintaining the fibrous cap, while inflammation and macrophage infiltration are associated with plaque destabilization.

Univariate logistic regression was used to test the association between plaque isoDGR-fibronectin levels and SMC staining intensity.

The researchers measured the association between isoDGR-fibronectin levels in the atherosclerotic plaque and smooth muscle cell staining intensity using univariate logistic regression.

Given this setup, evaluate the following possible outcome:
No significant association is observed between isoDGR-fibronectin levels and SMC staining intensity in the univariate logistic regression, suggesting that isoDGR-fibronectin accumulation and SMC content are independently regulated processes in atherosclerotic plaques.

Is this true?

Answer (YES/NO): YES